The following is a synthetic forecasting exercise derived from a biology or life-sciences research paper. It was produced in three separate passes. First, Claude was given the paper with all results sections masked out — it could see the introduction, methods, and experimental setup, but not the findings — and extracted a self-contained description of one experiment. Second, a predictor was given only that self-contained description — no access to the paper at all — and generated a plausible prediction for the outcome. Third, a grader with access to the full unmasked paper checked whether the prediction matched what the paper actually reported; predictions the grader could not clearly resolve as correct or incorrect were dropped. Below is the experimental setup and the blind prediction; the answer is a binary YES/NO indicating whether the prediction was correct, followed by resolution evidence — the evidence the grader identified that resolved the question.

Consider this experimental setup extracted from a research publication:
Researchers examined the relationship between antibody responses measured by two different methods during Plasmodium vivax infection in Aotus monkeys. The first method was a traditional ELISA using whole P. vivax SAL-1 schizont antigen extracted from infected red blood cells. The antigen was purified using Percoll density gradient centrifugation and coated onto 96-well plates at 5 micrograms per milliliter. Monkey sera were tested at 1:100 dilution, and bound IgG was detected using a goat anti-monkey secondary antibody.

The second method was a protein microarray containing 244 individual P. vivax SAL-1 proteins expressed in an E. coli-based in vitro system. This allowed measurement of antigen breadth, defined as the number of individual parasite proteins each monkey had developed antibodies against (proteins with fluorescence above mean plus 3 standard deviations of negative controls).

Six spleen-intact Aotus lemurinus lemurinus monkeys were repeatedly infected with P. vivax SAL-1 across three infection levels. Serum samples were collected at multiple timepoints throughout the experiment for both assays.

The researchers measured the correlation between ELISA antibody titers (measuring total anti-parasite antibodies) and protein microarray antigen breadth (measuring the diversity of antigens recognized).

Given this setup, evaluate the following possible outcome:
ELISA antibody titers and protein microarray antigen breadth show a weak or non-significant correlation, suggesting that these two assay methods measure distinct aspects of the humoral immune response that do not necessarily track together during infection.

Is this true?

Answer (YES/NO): NO